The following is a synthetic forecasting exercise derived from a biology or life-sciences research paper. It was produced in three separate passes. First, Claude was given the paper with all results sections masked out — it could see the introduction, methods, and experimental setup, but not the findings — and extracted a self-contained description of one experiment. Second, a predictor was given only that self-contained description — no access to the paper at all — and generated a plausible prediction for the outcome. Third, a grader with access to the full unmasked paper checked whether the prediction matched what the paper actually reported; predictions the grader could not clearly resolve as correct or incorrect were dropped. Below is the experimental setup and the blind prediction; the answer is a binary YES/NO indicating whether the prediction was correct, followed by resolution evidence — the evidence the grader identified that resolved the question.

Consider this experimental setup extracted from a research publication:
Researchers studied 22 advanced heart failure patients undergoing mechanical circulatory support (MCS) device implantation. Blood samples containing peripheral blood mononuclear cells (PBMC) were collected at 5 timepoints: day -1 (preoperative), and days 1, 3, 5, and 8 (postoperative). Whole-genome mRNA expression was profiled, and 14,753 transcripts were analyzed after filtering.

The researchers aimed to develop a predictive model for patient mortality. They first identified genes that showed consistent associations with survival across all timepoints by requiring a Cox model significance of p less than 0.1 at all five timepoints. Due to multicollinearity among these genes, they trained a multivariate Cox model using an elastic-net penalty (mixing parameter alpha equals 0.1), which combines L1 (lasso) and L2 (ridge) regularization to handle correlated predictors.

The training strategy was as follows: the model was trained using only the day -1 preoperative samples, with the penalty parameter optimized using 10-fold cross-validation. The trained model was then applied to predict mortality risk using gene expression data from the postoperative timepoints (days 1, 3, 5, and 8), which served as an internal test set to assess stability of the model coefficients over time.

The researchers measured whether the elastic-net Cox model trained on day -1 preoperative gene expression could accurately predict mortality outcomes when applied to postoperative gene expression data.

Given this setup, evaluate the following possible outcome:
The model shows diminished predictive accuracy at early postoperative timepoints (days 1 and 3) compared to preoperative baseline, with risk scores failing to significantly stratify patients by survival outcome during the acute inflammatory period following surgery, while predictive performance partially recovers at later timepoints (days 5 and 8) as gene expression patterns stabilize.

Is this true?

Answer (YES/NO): NO